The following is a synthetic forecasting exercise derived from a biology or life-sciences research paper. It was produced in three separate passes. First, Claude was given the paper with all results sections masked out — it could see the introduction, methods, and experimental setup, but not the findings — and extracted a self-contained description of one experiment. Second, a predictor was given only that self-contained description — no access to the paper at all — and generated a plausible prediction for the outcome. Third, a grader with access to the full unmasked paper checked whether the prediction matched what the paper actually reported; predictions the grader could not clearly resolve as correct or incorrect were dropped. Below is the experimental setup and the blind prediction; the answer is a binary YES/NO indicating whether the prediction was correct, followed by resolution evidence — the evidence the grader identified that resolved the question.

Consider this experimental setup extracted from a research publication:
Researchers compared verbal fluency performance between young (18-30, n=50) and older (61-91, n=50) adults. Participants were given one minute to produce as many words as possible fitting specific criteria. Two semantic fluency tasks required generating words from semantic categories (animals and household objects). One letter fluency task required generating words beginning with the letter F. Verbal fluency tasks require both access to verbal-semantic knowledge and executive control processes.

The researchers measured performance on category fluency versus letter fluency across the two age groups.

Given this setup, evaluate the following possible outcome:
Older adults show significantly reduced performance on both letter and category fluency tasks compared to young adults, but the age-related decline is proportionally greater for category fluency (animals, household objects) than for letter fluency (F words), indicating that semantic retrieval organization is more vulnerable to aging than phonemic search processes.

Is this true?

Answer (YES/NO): NO